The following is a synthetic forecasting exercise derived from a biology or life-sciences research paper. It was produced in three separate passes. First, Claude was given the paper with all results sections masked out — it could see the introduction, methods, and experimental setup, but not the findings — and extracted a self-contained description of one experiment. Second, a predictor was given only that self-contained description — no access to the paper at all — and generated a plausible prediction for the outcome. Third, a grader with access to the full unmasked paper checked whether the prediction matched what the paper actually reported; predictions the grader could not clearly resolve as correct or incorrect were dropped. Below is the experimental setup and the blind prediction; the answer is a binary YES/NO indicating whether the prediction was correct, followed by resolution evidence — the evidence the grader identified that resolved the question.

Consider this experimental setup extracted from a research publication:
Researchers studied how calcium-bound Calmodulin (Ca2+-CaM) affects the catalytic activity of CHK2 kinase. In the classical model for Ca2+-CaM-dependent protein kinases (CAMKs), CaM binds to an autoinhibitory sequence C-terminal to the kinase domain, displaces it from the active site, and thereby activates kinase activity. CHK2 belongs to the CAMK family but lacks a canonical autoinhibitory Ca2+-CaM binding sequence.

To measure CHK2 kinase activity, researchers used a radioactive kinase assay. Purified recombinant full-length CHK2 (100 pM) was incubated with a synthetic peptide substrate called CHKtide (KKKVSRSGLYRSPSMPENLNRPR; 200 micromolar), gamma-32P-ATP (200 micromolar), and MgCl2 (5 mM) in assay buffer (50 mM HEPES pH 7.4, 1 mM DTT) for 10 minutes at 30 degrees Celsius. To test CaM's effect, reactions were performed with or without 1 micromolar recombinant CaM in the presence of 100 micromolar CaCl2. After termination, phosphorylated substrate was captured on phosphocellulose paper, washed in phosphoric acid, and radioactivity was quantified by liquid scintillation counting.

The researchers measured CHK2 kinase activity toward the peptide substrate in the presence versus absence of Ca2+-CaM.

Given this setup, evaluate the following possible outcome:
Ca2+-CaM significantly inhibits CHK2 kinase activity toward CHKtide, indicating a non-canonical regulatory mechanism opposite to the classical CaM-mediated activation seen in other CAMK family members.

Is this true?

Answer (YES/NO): YES